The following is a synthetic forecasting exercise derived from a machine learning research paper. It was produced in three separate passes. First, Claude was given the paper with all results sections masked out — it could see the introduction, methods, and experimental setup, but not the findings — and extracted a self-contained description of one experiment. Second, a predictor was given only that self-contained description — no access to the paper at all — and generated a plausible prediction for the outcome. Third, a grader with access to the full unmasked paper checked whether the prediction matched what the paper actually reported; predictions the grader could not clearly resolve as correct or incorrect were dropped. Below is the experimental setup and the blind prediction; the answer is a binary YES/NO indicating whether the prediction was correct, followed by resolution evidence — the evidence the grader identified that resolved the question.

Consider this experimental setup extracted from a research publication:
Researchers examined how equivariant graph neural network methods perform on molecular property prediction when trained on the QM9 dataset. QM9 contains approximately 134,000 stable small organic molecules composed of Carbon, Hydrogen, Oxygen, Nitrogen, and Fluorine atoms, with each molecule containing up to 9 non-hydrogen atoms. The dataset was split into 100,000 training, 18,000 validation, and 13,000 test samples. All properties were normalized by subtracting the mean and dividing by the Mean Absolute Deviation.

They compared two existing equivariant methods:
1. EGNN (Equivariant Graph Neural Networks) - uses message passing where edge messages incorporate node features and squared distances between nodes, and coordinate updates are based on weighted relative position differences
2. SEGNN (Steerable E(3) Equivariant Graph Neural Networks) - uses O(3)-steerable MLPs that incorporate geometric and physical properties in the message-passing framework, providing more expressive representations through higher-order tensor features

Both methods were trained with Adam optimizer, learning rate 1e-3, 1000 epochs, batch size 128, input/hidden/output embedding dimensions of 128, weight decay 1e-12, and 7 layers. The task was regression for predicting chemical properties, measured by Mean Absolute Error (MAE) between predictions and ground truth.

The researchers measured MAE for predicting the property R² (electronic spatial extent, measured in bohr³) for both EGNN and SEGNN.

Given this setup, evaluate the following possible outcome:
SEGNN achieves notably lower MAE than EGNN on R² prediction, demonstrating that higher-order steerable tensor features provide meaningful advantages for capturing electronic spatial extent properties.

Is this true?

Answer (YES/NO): NO